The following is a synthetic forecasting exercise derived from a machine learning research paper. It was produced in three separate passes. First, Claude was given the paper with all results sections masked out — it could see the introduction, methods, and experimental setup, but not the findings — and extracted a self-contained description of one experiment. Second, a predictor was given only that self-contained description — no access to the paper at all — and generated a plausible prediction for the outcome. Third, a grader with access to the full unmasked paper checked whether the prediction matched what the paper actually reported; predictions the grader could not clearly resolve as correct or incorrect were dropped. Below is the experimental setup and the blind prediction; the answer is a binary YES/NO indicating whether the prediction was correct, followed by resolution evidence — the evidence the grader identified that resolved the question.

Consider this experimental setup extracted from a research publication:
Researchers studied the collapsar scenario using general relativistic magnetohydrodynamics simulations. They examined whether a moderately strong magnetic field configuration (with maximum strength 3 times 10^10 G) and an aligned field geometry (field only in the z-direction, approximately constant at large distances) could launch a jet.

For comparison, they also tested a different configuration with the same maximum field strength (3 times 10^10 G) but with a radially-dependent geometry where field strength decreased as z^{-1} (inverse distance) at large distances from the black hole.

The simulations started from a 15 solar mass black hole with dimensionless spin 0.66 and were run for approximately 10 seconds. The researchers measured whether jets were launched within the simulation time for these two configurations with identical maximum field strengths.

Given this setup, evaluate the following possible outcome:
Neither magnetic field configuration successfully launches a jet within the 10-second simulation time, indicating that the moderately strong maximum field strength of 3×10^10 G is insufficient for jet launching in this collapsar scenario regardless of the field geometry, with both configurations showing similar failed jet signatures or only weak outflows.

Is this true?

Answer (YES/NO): NO